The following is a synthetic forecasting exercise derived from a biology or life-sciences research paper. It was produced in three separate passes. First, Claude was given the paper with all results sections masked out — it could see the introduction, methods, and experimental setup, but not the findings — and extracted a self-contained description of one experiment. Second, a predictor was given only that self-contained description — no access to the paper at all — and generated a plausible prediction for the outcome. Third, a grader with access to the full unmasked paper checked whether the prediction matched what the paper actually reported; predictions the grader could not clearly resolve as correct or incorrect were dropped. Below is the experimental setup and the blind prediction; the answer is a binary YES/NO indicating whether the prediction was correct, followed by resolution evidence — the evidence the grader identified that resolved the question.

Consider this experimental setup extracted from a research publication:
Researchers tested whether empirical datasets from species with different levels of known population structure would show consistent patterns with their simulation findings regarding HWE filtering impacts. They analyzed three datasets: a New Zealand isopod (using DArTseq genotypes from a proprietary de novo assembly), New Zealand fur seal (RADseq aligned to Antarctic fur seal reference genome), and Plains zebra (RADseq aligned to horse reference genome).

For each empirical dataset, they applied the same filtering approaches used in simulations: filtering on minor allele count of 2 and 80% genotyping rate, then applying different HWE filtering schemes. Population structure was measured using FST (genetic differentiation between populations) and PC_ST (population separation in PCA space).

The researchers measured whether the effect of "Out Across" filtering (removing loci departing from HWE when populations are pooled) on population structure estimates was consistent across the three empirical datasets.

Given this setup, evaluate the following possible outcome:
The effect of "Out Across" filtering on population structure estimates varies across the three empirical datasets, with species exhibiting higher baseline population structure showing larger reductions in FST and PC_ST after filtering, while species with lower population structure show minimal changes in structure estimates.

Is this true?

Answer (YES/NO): YES